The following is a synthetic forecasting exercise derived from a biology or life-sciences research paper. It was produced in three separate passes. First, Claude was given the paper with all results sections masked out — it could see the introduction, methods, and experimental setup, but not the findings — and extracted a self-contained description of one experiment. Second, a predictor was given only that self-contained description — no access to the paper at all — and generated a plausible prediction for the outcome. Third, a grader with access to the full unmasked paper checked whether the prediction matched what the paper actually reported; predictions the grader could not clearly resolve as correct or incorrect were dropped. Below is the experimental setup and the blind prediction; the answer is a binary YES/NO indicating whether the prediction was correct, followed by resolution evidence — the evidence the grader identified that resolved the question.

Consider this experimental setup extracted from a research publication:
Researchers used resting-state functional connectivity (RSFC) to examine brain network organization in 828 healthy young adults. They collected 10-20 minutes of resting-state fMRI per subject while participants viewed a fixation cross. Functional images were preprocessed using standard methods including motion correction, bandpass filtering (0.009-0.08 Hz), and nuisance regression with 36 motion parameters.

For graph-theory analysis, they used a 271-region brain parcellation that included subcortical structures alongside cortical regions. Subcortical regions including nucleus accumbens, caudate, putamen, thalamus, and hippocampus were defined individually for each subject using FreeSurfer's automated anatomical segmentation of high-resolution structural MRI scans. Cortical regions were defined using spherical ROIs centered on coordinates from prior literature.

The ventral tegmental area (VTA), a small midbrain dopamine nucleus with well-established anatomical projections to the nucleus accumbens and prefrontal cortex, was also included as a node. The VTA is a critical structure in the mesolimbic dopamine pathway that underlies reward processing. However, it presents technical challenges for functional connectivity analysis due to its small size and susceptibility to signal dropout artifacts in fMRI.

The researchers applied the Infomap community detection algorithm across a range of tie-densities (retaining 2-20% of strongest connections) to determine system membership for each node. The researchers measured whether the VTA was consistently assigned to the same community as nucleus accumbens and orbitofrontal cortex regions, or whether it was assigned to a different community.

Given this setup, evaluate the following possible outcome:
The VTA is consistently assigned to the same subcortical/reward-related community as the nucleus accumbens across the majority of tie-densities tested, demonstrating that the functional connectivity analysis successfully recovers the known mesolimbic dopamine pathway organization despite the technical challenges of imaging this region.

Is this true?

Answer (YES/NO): NO